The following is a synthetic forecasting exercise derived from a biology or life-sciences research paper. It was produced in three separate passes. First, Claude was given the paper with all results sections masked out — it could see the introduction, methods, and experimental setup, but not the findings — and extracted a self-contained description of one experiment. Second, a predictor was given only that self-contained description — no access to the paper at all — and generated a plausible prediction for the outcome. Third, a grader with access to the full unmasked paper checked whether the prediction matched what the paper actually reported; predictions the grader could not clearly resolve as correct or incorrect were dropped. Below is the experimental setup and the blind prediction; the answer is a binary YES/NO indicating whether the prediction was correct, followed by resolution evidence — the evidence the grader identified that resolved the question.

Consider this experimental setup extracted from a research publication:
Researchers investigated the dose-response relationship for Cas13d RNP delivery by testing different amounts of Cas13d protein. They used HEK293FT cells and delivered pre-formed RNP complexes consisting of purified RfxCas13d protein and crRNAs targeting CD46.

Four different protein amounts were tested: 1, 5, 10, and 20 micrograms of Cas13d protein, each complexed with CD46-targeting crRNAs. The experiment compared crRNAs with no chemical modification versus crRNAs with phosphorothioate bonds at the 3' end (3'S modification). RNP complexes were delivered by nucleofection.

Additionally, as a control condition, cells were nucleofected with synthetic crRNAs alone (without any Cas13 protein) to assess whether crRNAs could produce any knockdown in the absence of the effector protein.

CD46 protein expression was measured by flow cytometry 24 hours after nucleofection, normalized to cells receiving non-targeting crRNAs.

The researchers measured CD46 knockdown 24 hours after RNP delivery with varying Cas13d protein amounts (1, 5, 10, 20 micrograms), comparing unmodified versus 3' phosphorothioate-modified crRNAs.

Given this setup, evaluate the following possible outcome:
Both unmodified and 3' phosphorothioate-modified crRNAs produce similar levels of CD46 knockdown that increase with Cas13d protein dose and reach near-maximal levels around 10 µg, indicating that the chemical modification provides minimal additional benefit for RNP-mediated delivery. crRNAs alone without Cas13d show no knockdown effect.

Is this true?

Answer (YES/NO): NO